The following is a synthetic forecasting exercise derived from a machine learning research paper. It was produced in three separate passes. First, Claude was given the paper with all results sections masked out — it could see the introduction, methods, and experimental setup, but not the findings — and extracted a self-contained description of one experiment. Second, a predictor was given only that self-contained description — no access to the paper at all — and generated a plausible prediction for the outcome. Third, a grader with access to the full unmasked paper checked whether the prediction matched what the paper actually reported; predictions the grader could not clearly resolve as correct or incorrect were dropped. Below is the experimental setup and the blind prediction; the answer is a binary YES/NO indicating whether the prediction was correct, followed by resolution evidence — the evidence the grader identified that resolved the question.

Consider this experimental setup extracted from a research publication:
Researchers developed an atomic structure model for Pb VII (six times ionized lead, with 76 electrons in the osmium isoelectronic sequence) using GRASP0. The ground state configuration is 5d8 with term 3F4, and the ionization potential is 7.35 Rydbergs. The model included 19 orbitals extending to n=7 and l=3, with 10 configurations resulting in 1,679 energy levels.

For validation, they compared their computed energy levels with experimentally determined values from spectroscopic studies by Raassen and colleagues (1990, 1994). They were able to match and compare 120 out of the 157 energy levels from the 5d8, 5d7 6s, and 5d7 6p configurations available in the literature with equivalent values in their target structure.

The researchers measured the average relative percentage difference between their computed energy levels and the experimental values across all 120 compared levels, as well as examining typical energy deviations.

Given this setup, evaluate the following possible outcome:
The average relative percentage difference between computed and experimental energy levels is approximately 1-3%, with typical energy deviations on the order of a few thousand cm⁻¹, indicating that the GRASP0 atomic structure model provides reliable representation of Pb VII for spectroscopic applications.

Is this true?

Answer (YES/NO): NO